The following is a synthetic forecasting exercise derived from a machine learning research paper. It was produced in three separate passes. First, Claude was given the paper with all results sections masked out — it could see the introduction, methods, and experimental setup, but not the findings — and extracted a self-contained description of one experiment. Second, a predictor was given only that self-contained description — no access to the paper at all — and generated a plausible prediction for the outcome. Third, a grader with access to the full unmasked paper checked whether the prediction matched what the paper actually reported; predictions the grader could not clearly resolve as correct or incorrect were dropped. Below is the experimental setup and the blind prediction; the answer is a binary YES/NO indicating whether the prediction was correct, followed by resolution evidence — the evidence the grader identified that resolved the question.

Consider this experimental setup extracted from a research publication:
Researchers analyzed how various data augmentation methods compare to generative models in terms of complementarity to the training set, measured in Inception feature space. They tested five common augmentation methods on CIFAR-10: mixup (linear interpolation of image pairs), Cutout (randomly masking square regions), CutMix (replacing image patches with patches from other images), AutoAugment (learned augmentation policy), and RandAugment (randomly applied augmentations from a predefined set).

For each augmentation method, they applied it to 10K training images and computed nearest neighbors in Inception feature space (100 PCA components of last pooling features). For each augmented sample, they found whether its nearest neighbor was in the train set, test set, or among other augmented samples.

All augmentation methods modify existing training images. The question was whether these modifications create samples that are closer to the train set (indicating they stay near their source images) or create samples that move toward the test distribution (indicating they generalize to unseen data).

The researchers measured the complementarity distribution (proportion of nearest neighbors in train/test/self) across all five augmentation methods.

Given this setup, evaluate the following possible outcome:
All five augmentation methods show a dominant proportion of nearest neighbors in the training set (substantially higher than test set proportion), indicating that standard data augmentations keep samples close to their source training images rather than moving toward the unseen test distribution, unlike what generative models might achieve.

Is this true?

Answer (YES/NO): YES